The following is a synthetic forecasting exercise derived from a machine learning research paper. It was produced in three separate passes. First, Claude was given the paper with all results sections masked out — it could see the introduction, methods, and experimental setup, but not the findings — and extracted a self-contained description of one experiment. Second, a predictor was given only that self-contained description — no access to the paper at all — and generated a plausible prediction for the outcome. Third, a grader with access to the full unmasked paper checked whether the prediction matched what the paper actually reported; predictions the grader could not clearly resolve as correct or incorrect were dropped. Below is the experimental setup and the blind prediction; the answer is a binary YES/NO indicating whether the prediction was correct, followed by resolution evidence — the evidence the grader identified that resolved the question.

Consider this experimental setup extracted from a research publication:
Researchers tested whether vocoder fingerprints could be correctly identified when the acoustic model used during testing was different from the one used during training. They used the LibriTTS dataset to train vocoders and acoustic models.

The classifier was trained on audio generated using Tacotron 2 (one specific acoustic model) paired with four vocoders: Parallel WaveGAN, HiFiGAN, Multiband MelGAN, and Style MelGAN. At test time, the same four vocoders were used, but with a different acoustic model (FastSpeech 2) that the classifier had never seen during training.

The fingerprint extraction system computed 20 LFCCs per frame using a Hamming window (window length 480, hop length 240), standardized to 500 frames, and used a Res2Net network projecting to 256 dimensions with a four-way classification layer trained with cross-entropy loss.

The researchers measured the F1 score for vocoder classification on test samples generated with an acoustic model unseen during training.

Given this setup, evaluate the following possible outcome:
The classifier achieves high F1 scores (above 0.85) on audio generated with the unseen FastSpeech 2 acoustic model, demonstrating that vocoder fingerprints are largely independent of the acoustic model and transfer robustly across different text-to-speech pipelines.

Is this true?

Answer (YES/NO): YES